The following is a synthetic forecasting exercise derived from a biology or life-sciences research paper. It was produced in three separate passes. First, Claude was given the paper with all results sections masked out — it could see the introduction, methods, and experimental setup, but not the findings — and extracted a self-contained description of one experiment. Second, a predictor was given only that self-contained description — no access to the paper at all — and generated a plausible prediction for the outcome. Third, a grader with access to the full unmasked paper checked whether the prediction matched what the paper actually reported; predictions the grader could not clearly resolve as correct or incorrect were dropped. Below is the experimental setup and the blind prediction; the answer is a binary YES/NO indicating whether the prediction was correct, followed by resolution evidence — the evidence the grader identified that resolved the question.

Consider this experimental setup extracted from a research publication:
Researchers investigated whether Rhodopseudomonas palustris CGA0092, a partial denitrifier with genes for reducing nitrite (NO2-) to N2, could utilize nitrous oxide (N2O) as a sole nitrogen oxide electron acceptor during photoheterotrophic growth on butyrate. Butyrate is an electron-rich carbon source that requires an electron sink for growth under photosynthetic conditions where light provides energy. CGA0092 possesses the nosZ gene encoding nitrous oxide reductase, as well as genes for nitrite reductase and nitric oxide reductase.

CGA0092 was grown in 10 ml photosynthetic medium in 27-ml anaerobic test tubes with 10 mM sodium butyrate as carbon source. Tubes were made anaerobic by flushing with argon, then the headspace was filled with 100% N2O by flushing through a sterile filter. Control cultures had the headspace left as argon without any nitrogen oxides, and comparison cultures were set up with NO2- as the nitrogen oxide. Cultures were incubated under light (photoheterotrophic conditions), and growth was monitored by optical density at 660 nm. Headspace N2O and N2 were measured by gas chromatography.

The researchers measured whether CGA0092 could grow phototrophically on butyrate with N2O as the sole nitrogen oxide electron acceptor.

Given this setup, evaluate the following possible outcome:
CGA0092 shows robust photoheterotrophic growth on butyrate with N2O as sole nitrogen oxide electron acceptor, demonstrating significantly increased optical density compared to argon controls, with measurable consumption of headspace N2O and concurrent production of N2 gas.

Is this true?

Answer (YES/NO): NO